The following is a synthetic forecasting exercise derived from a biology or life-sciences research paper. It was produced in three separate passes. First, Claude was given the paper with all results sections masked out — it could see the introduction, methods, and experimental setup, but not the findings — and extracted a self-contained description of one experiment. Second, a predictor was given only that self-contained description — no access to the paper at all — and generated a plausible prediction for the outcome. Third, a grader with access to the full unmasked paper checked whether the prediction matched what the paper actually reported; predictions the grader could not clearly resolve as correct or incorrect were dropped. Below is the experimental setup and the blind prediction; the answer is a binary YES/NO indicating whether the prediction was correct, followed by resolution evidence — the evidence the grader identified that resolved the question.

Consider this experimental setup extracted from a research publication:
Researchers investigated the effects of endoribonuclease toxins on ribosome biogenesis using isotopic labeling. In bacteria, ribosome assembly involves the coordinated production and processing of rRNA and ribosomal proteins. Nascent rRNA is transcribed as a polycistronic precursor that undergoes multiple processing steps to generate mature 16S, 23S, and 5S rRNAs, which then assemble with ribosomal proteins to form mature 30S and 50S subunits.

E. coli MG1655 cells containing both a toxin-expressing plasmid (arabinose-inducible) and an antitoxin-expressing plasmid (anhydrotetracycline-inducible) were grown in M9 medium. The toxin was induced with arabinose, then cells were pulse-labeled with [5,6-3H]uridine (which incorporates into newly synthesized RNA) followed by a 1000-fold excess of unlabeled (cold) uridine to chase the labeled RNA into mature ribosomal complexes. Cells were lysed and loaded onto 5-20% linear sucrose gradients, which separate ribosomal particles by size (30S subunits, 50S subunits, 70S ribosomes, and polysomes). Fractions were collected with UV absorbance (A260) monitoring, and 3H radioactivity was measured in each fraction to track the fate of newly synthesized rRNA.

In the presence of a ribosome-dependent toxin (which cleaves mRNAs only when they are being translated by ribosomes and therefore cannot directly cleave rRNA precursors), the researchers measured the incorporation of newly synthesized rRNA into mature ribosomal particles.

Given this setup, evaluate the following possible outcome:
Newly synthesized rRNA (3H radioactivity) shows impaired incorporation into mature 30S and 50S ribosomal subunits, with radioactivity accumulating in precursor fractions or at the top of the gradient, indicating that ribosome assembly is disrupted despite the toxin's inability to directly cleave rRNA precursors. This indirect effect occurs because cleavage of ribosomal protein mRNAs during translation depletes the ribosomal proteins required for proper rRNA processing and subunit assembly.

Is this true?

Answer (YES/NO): YES